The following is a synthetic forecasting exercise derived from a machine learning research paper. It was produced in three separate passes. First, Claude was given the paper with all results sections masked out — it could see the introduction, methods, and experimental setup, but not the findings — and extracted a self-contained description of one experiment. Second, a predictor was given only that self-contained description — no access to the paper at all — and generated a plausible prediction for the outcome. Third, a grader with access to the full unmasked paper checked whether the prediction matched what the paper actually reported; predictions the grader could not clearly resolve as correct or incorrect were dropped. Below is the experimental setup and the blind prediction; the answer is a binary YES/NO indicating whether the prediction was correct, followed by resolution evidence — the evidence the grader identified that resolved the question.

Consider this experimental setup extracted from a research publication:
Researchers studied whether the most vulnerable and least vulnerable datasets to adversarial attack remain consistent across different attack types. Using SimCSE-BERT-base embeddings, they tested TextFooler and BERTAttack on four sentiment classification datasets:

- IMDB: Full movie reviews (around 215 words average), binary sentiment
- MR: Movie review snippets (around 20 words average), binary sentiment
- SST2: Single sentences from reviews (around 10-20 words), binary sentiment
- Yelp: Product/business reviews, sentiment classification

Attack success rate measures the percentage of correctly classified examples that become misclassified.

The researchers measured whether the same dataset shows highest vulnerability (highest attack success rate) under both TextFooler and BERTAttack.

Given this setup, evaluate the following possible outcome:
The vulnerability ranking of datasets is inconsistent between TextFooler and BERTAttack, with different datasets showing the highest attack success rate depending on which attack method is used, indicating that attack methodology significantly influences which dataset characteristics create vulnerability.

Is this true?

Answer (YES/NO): NO